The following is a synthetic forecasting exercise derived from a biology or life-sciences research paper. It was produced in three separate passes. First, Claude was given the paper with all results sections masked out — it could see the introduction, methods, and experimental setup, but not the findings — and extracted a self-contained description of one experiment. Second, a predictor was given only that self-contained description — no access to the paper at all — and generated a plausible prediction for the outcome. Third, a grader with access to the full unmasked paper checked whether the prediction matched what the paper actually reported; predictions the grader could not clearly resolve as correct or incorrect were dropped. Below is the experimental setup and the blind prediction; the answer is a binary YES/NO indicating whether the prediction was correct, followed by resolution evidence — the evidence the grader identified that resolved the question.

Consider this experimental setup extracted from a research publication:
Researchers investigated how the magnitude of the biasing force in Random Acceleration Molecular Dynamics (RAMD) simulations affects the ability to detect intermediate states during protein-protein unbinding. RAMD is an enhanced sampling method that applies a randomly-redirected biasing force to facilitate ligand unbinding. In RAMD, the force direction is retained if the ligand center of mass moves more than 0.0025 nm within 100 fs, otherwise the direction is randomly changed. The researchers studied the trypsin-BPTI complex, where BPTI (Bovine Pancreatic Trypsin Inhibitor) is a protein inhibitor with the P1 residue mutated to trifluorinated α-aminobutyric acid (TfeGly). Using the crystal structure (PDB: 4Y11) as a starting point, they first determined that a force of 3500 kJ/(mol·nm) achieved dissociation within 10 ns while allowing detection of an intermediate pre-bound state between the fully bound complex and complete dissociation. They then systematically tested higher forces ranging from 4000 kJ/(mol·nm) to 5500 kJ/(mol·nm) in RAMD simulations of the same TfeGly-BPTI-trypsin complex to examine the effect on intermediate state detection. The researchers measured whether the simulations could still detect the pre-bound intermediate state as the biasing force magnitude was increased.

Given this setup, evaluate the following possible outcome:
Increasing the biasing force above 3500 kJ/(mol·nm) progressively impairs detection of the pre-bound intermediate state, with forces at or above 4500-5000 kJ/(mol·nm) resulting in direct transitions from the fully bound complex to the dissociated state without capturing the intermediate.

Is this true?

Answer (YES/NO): NO